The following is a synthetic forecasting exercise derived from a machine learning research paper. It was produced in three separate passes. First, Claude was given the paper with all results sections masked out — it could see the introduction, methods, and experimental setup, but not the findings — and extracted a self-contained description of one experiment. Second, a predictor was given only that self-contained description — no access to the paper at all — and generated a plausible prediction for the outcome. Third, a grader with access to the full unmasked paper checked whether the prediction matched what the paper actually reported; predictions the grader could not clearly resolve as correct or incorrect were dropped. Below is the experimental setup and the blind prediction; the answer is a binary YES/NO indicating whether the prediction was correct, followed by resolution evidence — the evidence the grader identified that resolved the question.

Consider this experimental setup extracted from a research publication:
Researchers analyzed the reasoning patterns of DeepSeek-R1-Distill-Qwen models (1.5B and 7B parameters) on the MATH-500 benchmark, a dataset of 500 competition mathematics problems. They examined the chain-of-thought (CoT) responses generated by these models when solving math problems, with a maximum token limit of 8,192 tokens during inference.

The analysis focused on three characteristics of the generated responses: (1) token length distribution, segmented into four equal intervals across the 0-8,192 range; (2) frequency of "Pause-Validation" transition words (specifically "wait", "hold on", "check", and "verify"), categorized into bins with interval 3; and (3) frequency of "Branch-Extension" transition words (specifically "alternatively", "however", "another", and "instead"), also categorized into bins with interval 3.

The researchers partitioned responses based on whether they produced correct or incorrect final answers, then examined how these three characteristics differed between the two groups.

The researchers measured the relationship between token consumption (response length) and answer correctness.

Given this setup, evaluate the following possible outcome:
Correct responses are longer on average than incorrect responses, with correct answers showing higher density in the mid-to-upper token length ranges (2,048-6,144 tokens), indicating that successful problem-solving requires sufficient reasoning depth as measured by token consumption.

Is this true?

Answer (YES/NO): NO